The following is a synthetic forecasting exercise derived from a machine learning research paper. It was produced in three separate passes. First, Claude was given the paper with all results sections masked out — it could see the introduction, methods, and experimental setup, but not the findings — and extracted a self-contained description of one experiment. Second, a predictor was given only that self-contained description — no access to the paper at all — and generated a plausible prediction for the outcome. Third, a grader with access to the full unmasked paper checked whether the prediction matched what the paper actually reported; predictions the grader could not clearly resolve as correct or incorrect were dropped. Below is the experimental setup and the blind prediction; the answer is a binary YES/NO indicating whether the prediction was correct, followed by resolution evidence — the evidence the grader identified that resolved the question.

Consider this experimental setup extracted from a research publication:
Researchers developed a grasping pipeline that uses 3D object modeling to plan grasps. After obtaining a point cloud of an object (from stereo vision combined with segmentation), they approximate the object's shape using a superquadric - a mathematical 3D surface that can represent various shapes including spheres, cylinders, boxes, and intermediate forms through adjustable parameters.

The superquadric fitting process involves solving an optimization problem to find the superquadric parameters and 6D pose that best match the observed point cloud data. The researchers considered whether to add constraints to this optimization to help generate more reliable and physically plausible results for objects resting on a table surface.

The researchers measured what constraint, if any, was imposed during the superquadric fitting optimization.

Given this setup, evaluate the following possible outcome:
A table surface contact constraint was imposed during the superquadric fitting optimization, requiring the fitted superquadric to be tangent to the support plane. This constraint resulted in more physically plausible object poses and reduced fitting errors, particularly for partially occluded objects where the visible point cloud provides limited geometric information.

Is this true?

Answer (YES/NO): NO